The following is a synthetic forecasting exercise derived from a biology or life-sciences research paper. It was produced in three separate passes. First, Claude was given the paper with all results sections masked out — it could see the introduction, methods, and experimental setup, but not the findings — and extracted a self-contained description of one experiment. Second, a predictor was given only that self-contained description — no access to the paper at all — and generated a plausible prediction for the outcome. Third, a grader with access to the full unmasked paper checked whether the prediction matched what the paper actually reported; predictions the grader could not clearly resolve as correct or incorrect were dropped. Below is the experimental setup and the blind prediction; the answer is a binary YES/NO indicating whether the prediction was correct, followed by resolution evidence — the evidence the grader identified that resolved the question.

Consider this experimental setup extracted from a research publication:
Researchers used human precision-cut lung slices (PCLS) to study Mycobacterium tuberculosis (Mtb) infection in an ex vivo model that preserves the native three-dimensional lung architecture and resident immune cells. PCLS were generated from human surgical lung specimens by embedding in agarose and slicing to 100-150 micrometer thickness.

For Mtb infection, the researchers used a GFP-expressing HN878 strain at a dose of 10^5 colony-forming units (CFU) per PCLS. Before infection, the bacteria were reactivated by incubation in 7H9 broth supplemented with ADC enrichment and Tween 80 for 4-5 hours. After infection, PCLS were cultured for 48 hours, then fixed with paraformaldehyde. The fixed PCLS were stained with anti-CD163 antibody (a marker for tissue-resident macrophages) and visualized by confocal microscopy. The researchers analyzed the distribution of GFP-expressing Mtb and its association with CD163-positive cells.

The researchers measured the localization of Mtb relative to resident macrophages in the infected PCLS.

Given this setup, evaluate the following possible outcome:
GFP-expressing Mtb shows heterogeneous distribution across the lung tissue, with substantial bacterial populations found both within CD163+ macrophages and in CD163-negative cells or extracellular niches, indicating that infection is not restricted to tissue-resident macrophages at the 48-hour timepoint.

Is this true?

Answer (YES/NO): YES